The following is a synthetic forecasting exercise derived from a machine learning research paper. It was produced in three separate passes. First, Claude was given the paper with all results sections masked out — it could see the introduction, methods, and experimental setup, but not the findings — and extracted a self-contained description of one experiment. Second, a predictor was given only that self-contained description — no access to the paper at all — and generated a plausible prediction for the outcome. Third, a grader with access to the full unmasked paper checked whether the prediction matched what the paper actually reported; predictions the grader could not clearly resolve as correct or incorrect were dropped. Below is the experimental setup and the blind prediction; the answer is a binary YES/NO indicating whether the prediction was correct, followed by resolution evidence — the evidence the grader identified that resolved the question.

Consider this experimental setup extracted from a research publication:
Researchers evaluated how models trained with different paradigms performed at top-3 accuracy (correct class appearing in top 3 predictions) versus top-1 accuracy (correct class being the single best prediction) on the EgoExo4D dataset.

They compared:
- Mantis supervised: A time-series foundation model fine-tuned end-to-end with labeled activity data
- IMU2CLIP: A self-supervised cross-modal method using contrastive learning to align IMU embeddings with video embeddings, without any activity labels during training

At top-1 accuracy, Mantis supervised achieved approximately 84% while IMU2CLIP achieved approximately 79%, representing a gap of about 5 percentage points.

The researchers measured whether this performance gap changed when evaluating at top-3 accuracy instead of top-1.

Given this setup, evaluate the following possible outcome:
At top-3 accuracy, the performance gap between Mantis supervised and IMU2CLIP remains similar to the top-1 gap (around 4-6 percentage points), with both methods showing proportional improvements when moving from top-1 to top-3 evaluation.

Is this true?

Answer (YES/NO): NO